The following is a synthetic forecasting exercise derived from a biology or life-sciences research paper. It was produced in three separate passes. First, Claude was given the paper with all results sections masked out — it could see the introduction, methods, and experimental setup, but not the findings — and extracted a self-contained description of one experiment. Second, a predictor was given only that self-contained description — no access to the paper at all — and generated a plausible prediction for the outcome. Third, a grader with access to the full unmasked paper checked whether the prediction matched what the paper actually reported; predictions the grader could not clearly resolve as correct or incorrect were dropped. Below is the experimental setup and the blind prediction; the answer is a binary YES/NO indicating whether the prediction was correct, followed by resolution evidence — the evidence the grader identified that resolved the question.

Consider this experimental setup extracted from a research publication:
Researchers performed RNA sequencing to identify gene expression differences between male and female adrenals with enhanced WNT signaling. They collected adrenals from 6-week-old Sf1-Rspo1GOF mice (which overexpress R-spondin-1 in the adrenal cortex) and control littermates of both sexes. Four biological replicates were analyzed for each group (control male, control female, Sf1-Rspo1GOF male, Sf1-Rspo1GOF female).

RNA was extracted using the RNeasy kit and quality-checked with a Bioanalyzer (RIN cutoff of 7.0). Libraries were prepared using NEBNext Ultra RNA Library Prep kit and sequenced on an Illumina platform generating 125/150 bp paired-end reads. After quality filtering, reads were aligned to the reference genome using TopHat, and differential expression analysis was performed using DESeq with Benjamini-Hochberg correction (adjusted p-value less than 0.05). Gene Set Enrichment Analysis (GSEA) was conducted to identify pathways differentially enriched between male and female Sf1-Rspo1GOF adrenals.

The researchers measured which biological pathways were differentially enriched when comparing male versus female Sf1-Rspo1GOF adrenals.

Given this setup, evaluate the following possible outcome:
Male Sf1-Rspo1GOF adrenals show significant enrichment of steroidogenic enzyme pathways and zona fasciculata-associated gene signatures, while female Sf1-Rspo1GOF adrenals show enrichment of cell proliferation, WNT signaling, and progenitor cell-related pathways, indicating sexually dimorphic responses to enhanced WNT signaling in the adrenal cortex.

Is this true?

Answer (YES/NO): NO